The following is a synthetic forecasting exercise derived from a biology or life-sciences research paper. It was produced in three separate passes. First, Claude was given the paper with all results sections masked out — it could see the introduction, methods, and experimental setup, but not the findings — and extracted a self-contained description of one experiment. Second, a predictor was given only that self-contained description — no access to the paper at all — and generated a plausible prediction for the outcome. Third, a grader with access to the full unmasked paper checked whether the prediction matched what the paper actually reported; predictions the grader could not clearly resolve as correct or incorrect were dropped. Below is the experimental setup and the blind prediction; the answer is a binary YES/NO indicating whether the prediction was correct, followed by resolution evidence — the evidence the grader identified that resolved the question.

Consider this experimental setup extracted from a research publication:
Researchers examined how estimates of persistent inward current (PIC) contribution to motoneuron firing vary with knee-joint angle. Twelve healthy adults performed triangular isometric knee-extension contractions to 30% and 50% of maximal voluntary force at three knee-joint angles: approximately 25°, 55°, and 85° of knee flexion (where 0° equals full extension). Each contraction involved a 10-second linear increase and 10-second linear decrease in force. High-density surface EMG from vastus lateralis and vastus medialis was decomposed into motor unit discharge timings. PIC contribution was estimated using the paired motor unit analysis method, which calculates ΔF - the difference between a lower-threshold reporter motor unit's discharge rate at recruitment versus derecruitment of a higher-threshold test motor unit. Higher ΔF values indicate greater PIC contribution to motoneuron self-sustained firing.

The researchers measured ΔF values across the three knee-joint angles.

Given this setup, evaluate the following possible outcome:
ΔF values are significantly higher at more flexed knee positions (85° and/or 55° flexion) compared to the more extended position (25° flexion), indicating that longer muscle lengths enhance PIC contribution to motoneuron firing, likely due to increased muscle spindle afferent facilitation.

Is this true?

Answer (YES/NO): NO